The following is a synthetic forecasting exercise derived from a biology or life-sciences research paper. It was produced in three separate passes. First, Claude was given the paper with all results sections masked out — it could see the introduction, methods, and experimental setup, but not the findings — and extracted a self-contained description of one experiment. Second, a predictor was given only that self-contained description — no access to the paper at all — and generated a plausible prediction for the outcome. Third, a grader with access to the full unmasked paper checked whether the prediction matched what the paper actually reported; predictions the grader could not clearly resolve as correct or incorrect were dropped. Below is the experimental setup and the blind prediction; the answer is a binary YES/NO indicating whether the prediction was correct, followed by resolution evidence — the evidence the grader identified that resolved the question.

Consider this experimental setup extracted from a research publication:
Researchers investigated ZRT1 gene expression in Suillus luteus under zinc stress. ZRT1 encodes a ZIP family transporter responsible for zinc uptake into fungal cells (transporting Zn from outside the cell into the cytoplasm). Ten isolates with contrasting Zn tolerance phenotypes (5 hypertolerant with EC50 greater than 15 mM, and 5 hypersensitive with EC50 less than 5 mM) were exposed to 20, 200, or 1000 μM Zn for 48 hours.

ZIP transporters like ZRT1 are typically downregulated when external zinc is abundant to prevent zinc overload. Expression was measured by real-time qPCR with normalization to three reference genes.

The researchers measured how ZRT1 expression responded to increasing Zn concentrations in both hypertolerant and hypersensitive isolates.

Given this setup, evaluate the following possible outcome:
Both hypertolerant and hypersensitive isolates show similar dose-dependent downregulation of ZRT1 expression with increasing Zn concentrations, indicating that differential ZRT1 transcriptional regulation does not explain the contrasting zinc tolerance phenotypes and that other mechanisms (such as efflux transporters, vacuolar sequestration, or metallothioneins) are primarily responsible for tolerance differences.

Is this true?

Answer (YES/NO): NO